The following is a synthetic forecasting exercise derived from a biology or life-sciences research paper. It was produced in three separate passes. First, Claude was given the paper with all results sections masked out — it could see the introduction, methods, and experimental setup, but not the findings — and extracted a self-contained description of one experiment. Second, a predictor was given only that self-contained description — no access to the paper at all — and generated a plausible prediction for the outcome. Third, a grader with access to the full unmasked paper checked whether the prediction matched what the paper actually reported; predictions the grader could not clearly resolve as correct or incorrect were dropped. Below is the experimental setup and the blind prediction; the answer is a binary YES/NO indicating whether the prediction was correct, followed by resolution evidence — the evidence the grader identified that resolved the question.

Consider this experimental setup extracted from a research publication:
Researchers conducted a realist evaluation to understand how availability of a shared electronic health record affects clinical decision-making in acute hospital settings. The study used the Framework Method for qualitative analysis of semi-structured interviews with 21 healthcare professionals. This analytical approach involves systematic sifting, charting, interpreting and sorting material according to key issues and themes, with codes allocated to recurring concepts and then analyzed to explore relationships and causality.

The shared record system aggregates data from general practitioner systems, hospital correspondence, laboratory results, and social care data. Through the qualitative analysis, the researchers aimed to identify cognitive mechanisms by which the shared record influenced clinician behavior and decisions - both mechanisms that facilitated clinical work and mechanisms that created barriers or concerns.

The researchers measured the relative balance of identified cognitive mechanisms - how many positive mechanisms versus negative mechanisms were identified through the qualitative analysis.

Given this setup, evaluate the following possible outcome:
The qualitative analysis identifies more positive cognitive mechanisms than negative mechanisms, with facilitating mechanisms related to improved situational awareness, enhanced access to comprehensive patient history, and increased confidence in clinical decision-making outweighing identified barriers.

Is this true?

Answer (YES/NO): NO